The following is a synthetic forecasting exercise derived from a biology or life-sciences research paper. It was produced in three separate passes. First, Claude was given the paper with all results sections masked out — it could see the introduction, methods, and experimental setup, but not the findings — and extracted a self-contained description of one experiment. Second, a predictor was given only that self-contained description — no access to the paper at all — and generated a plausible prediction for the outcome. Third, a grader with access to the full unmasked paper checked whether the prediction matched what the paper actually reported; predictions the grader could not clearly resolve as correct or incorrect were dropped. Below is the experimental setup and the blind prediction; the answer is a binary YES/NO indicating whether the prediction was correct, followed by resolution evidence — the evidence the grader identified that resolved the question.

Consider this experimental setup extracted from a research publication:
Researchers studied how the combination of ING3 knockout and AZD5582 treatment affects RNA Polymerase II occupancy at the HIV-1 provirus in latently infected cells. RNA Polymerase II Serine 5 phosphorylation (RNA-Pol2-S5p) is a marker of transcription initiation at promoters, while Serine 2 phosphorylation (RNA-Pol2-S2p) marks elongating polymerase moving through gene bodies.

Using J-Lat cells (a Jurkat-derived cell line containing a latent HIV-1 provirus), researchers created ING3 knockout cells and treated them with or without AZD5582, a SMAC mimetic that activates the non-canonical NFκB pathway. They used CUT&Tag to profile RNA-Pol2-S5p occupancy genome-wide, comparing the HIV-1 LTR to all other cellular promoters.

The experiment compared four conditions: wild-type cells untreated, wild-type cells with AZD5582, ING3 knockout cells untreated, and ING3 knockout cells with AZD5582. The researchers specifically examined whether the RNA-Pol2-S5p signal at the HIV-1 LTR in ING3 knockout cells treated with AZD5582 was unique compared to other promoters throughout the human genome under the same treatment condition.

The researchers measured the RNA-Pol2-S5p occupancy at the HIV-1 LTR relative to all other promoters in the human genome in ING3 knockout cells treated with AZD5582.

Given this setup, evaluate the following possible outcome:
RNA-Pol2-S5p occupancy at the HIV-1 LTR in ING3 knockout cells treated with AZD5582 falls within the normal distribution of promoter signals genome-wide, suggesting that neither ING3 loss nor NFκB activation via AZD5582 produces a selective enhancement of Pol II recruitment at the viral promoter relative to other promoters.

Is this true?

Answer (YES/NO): NO